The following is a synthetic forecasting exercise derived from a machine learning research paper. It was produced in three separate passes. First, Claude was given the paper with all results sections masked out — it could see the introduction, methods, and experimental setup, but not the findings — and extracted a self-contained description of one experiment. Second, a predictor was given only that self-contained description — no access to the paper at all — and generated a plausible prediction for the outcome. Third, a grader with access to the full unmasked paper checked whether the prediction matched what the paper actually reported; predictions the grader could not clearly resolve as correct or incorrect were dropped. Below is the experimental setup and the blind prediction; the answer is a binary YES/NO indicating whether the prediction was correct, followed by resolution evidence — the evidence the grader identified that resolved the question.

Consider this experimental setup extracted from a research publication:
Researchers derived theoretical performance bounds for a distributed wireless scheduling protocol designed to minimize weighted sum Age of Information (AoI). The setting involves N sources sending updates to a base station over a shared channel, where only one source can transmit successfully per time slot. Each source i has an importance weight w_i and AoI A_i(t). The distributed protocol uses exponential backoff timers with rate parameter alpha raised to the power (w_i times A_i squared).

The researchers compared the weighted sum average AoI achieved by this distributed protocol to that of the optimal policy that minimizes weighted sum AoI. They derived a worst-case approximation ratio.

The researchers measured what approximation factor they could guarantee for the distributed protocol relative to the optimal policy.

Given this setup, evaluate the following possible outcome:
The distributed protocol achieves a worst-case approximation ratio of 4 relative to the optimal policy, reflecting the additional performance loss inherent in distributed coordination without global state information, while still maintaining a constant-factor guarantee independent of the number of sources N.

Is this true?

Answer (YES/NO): NO